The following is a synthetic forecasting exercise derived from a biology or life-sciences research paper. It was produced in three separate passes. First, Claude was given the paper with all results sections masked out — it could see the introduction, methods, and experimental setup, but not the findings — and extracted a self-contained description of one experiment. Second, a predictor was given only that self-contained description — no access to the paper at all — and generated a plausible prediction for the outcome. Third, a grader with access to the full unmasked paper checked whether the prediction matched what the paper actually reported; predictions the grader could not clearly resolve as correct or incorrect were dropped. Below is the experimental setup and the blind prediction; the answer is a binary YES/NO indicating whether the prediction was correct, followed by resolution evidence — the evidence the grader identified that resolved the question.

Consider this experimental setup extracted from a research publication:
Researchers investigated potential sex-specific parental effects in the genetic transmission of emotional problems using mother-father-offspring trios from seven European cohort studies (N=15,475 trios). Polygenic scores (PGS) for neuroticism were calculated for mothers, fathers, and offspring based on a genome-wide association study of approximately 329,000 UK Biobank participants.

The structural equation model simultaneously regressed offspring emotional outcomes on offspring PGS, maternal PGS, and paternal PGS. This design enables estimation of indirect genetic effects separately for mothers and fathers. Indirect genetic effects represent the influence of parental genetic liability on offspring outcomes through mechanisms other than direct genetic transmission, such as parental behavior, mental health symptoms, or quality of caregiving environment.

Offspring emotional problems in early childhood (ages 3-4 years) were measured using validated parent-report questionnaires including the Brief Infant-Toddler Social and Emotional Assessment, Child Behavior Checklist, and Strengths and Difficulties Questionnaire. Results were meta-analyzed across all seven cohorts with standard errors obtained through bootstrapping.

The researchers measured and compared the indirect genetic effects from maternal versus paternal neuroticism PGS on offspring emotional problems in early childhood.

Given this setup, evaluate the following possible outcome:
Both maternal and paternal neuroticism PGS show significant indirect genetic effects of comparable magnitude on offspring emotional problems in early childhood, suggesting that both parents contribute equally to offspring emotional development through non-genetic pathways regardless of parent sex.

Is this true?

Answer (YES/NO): NO